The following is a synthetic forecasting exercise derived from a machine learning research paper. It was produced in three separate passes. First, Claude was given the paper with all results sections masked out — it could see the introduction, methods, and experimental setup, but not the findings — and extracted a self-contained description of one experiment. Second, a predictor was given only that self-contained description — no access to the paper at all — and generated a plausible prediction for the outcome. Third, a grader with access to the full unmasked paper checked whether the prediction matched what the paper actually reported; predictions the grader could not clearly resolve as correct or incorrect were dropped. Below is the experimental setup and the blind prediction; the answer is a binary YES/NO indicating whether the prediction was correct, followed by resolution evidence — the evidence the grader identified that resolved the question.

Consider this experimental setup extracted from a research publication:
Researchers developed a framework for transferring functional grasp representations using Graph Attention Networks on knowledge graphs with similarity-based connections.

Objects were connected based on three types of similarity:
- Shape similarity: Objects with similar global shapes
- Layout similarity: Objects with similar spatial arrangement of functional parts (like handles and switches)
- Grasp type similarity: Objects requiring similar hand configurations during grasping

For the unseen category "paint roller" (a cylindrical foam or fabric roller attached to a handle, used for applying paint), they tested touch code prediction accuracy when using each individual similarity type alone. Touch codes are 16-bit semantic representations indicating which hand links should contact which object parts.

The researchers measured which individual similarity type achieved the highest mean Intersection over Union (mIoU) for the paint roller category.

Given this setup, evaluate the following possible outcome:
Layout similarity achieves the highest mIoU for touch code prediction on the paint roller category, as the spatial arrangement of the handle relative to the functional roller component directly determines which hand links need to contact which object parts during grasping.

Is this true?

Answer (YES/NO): NO